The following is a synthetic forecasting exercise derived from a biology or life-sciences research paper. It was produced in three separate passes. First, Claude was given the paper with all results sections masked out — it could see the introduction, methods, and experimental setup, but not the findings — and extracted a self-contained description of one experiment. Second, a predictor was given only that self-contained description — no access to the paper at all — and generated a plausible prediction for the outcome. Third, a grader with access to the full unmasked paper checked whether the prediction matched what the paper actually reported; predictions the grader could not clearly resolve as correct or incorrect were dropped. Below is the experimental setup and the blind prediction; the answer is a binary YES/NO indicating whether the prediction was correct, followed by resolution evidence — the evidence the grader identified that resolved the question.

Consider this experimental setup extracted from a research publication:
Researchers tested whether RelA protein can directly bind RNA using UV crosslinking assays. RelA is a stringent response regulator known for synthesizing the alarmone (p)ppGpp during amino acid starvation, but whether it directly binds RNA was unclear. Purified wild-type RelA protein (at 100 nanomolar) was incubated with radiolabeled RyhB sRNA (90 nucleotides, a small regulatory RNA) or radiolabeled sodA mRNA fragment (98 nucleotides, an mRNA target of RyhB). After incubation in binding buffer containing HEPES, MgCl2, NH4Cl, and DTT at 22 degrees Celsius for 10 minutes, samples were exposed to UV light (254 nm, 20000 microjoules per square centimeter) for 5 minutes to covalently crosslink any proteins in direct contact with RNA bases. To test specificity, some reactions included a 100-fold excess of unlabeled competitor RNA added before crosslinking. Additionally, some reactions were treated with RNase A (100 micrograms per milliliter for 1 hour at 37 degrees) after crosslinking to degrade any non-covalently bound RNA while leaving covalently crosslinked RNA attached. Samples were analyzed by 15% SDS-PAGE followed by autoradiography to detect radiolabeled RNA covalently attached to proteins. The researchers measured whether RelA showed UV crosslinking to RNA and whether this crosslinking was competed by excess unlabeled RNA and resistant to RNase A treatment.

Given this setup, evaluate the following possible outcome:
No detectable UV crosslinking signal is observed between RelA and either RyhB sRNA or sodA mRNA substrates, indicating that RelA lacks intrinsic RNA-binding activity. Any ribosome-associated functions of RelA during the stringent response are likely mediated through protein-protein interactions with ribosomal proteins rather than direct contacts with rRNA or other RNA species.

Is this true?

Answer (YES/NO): NO